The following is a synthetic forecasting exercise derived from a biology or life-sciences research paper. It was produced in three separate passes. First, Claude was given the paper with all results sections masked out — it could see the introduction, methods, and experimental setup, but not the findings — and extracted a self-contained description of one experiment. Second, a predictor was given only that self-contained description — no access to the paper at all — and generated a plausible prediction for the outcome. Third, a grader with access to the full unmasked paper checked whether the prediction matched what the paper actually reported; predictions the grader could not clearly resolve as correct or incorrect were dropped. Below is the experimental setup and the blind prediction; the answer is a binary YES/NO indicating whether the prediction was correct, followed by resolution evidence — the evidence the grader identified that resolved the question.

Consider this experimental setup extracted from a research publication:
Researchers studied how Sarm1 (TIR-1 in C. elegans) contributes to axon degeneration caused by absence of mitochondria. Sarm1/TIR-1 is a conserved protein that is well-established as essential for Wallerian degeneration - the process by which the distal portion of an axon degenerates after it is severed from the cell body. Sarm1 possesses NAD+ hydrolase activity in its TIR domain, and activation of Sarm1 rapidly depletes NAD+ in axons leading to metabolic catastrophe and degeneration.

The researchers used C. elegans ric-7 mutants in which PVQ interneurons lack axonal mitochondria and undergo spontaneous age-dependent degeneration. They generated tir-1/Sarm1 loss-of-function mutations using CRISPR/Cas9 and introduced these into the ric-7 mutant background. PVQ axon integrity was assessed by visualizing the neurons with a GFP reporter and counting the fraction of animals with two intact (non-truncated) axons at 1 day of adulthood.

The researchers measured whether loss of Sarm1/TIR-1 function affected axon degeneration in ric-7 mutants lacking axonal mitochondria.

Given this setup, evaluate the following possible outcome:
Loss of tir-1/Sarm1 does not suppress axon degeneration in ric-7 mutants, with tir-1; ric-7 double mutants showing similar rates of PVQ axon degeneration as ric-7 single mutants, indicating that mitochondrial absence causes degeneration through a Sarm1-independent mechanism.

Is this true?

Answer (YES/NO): YES